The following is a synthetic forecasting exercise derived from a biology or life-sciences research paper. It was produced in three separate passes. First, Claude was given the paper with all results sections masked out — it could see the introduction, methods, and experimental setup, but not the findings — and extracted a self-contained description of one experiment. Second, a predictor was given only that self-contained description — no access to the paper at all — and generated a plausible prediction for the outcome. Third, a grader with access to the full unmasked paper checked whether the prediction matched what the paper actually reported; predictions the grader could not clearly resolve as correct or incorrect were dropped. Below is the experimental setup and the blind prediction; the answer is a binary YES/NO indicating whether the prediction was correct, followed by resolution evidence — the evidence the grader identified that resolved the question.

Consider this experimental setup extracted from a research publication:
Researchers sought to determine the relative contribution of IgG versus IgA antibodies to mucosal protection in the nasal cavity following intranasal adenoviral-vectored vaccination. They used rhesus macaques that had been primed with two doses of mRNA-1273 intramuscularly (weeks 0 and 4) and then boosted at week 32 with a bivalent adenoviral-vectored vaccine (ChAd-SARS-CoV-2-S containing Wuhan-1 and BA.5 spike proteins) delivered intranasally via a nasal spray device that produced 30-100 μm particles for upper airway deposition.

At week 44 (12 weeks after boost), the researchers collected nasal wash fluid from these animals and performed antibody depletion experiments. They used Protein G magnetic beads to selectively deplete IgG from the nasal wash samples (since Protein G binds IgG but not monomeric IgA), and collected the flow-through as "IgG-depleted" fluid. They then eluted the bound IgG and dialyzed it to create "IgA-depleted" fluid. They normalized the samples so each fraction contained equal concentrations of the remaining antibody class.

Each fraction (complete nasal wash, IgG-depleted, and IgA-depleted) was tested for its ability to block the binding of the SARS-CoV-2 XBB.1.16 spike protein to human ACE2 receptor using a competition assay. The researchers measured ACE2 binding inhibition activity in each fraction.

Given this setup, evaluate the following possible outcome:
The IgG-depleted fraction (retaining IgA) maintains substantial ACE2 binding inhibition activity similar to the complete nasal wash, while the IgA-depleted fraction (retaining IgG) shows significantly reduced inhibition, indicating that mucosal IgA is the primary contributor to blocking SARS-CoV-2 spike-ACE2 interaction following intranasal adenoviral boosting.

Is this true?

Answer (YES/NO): YES